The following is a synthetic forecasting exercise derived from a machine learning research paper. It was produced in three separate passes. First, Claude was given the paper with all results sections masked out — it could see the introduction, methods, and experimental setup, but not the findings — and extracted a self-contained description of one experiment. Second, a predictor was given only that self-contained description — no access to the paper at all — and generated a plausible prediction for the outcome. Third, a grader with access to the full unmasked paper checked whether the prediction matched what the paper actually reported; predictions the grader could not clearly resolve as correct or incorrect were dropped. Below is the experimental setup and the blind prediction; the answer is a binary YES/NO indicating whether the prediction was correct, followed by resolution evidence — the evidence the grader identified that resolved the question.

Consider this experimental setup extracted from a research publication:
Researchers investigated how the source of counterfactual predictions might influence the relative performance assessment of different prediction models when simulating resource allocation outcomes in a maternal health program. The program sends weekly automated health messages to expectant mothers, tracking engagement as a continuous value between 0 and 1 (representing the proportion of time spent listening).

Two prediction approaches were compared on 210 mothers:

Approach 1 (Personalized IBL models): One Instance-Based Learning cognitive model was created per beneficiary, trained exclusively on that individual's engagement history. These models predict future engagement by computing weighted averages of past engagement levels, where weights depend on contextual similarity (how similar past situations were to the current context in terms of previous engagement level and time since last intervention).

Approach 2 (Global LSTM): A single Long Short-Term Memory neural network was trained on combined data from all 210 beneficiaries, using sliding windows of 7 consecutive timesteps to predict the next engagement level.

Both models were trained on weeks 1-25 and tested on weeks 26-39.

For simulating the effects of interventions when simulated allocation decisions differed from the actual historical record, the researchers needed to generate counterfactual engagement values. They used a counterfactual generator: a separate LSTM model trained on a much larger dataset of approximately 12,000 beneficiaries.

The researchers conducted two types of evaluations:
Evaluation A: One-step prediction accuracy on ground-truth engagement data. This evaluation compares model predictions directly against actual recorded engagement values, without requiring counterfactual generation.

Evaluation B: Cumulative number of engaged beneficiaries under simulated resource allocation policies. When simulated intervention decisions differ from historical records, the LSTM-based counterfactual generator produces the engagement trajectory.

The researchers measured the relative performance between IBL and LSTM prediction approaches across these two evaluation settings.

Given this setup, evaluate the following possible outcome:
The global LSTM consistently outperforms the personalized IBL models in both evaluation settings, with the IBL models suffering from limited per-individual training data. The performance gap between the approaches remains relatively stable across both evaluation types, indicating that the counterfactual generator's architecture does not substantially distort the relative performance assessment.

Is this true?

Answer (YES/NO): NO